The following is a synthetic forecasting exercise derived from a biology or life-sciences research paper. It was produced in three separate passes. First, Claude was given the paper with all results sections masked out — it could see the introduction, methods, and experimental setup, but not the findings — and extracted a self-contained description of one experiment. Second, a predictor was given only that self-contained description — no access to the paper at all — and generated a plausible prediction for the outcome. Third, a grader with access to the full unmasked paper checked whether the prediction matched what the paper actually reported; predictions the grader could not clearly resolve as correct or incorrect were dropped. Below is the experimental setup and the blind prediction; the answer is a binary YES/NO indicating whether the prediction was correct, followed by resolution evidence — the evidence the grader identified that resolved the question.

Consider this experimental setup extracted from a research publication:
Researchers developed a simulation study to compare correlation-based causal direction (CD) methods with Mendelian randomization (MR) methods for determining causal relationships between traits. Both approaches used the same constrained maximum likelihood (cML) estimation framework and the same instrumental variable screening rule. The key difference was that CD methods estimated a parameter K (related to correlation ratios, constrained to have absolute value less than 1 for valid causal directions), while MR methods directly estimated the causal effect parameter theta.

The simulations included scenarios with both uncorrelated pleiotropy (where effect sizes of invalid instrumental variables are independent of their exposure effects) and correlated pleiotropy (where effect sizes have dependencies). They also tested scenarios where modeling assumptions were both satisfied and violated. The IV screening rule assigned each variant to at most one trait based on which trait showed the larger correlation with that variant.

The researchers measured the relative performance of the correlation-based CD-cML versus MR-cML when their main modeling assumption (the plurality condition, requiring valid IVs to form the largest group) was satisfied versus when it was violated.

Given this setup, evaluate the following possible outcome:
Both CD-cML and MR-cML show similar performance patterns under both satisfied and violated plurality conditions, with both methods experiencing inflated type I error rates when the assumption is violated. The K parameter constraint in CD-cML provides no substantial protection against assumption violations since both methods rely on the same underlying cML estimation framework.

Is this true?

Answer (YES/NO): NO